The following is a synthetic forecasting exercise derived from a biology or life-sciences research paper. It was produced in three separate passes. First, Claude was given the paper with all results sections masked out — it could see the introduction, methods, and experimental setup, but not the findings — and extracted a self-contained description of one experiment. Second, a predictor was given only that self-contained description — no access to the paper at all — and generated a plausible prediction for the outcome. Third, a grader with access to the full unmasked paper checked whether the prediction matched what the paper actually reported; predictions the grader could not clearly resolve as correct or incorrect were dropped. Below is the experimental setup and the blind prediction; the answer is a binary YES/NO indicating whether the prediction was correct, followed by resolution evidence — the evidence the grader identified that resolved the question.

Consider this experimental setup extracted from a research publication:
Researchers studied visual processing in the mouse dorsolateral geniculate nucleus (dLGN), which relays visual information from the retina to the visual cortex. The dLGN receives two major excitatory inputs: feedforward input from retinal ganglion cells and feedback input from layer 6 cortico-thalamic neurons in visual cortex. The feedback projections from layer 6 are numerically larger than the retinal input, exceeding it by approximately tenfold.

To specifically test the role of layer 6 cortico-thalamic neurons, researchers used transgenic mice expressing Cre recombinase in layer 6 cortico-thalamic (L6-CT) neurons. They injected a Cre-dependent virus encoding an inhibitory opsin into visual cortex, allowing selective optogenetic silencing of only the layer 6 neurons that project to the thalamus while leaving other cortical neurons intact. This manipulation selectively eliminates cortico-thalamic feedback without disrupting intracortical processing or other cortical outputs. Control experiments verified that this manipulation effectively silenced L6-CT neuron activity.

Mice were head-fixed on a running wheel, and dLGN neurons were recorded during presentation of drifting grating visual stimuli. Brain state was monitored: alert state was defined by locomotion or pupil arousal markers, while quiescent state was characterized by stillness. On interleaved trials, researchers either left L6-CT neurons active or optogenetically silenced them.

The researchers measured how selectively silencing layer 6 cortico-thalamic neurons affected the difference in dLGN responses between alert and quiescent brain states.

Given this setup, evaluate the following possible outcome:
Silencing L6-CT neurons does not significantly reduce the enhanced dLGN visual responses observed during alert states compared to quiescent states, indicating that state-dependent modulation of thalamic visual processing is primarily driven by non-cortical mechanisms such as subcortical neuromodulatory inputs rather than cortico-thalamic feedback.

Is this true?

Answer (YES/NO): NO